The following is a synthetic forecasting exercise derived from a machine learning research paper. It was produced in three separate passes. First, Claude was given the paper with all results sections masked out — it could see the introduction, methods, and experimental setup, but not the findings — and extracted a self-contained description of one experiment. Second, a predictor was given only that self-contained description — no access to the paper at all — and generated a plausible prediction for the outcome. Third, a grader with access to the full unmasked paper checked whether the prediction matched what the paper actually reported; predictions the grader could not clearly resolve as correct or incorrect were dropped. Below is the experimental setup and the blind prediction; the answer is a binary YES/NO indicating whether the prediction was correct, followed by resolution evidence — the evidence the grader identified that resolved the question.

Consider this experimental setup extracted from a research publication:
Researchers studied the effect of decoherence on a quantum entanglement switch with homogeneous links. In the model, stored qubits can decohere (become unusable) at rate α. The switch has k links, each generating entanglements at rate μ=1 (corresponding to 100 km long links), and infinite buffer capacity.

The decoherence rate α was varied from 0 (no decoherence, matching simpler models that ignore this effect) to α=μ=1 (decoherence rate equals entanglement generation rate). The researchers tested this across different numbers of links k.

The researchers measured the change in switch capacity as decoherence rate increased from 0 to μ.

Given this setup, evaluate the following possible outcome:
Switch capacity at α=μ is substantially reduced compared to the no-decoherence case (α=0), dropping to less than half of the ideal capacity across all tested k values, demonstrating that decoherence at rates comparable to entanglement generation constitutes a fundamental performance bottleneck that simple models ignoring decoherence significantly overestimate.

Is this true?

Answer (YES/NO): NO